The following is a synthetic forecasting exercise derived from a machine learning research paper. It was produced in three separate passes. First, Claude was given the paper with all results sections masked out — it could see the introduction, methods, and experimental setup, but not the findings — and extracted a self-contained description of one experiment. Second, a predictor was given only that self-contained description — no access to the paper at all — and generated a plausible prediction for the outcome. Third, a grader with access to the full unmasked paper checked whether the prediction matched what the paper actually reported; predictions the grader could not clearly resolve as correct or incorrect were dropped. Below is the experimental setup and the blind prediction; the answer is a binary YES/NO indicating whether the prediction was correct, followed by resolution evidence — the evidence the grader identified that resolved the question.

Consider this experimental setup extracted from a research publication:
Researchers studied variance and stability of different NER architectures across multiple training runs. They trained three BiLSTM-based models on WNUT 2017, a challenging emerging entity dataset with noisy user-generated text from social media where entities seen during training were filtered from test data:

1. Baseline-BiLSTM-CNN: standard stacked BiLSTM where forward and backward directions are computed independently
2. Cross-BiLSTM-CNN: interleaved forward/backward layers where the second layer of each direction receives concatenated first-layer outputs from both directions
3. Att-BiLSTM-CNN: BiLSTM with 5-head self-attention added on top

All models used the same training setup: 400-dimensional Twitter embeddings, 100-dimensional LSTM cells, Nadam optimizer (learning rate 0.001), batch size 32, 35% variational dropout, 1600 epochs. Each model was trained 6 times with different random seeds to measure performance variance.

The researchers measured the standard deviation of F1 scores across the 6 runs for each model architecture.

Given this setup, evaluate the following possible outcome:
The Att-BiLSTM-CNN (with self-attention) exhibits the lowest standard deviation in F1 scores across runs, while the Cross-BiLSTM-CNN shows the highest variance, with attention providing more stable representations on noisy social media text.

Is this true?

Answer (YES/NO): NO